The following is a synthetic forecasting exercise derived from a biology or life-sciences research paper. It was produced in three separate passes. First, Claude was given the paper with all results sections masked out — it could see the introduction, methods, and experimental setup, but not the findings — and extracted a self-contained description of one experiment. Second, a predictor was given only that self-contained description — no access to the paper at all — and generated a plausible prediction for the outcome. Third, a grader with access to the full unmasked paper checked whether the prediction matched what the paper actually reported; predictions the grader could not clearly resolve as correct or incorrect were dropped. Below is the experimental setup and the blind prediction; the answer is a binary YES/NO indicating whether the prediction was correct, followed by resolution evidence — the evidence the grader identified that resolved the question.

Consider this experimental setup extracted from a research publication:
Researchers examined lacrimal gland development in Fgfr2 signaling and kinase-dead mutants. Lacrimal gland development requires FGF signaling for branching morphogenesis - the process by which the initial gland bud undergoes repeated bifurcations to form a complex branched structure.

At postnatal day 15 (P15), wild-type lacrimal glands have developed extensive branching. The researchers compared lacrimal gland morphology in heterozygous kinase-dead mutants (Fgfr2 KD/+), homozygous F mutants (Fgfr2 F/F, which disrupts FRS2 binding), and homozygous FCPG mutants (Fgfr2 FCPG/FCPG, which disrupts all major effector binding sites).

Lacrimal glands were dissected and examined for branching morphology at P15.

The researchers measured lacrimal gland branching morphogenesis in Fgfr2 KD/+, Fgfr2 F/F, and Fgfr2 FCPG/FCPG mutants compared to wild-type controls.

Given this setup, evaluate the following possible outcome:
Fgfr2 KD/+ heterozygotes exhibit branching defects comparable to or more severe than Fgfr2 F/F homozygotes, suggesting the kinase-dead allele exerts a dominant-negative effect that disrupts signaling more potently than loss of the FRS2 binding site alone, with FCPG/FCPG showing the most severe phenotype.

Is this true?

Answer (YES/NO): NO